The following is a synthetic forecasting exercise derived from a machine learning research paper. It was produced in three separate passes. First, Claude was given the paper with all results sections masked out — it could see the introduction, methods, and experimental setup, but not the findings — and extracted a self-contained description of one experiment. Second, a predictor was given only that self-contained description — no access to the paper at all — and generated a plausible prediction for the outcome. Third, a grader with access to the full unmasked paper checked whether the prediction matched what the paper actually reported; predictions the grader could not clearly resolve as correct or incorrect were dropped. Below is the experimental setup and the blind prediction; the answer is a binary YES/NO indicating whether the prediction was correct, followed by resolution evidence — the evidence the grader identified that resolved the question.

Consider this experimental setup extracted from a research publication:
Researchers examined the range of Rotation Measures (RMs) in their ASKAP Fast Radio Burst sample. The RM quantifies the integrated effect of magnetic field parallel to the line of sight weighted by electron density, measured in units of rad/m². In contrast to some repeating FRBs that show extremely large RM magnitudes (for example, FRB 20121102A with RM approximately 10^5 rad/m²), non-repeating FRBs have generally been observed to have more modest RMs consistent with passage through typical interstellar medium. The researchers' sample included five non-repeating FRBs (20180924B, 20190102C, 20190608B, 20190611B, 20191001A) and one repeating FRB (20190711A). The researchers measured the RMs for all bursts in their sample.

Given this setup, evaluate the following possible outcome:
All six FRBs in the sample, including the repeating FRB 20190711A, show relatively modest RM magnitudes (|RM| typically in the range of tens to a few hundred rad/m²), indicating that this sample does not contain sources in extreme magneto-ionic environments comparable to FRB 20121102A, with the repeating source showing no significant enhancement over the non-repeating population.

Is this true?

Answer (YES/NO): YES